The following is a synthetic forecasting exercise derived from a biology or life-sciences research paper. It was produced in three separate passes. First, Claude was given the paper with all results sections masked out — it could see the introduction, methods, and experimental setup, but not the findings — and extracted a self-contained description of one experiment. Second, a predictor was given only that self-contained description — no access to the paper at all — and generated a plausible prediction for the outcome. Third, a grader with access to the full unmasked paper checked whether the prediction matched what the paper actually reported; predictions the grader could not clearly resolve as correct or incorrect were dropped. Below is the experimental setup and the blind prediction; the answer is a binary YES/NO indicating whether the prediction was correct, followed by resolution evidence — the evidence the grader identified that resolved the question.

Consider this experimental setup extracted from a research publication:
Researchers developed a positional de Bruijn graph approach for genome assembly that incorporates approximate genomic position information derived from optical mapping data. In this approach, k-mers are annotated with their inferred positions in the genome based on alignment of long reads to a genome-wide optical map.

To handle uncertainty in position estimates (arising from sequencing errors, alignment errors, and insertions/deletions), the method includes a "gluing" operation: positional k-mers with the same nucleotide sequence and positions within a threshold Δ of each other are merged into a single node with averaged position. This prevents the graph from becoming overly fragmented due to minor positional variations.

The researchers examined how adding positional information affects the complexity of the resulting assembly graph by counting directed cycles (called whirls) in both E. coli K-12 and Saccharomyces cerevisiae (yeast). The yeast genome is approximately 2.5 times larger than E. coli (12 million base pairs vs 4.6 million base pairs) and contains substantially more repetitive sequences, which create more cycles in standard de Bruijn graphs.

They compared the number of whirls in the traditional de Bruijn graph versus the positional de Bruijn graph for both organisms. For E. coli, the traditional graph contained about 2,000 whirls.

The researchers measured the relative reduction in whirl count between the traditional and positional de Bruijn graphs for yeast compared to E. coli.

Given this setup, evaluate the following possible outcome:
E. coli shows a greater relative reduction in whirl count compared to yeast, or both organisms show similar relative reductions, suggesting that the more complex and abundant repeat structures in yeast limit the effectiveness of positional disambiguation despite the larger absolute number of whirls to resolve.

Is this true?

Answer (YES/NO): YES